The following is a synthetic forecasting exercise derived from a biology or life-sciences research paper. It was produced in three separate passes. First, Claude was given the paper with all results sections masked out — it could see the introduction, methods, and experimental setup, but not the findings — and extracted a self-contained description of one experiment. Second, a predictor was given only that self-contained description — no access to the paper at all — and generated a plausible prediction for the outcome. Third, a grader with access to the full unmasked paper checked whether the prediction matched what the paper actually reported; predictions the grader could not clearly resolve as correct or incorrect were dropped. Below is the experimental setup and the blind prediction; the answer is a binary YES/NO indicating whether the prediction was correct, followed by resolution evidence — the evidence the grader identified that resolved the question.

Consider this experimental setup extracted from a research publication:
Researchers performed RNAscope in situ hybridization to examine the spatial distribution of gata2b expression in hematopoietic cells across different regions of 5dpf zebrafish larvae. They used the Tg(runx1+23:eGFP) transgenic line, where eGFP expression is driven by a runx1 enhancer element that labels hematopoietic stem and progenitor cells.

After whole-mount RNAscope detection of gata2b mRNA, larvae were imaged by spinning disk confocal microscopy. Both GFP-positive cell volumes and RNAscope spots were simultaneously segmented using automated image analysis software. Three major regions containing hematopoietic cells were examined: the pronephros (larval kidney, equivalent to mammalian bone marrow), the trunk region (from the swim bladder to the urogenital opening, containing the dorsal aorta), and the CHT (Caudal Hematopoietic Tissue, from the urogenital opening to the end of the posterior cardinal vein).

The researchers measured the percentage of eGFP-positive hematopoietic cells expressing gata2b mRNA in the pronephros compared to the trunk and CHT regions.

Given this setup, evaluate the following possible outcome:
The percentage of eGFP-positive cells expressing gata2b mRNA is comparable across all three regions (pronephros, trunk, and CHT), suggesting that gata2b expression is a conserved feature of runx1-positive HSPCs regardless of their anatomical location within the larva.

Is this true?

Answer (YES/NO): YES